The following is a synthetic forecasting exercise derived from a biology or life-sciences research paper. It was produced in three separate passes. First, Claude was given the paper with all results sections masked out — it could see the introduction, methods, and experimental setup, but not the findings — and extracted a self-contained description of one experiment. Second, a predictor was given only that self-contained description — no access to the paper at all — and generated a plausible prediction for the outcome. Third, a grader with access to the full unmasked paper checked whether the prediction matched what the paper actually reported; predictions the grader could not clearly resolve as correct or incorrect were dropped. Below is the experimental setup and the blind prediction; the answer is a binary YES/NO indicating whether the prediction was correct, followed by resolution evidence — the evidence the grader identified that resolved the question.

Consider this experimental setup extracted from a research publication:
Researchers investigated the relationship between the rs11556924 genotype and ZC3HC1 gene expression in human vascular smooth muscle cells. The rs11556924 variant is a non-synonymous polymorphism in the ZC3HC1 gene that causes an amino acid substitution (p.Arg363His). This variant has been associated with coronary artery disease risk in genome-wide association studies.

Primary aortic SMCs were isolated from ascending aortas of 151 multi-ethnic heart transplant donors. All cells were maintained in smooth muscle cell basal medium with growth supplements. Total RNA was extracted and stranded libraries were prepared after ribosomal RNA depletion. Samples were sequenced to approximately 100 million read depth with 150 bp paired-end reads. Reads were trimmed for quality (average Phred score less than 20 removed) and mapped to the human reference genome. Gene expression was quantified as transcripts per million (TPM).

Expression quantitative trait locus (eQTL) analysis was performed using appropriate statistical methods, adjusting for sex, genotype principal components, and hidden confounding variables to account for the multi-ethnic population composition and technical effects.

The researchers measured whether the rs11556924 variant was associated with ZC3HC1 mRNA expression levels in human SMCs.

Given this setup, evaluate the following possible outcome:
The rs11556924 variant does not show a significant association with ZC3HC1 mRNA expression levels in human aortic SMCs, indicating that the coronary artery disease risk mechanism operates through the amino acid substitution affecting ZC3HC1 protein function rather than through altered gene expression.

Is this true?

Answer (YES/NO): NO